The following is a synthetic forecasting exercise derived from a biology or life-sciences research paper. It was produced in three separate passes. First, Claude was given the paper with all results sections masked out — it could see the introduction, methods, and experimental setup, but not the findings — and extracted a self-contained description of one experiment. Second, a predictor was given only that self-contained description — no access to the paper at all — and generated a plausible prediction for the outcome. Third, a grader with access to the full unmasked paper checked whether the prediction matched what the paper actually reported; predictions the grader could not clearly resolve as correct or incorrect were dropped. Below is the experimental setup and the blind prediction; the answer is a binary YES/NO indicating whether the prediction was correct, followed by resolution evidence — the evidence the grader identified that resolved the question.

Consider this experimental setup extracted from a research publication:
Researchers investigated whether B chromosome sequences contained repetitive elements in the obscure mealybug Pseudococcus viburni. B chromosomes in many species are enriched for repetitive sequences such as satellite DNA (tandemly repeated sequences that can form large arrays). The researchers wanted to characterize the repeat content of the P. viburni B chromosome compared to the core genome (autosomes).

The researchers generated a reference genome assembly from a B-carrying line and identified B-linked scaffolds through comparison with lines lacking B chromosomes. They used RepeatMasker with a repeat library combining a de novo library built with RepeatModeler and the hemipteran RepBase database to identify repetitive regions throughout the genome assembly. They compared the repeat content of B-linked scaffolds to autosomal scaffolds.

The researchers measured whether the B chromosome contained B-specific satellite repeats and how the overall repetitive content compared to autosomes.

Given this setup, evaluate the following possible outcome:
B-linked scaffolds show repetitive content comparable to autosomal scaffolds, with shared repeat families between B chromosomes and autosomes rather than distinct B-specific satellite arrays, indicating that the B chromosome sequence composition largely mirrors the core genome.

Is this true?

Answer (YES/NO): NO